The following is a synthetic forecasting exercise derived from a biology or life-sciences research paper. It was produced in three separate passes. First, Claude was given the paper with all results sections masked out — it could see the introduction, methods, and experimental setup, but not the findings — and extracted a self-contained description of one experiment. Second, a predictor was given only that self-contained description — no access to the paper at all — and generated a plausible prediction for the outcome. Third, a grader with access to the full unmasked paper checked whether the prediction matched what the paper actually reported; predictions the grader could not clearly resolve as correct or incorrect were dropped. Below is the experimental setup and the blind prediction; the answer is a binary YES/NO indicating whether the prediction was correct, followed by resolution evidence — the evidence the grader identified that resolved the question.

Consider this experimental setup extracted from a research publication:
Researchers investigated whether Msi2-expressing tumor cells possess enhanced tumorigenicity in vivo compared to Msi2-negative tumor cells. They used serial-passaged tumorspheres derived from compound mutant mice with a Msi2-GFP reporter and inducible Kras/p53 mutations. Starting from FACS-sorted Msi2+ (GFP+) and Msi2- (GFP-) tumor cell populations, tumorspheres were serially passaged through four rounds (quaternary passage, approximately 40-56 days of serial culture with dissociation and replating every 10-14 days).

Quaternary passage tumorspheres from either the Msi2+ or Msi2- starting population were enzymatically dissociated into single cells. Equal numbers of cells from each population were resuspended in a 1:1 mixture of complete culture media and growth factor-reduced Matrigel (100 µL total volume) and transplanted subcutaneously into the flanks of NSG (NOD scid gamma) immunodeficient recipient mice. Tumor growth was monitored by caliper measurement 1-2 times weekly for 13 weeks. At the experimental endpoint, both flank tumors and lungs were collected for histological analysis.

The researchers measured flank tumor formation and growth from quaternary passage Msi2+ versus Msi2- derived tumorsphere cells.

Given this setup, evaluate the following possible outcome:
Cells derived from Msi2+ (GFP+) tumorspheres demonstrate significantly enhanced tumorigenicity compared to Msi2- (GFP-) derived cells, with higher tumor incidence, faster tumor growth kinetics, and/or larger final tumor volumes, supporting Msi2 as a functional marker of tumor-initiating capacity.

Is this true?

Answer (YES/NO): YES